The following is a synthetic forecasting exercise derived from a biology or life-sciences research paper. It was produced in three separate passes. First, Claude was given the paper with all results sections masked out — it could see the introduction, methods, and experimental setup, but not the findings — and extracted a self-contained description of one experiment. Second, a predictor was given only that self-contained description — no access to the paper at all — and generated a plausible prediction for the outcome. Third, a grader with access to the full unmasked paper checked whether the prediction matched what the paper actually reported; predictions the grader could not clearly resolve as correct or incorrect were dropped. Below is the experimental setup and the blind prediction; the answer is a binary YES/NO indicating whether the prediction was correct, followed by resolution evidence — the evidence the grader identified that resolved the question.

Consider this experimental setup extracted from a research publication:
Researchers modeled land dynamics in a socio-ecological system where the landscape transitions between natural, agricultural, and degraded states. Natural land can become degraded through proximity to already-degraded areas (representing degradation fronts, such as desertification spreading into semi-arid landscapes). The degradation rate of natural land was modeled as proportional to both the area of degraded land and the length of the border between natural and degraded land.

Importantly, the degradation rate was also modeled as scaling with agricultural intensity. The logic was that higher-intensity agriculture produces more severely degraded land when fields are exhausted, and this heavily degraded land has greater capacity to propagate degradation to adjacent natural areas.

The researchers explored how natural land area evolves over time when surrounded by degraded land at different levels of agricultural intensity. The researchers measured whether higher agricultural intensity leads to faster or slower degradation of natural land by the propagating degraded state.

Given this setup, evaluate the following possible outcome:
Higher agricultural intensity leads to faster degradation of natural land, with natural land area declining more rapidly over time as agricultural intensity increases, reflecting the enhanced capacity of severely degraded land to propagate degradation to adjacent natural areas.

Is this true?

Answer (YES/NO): YES